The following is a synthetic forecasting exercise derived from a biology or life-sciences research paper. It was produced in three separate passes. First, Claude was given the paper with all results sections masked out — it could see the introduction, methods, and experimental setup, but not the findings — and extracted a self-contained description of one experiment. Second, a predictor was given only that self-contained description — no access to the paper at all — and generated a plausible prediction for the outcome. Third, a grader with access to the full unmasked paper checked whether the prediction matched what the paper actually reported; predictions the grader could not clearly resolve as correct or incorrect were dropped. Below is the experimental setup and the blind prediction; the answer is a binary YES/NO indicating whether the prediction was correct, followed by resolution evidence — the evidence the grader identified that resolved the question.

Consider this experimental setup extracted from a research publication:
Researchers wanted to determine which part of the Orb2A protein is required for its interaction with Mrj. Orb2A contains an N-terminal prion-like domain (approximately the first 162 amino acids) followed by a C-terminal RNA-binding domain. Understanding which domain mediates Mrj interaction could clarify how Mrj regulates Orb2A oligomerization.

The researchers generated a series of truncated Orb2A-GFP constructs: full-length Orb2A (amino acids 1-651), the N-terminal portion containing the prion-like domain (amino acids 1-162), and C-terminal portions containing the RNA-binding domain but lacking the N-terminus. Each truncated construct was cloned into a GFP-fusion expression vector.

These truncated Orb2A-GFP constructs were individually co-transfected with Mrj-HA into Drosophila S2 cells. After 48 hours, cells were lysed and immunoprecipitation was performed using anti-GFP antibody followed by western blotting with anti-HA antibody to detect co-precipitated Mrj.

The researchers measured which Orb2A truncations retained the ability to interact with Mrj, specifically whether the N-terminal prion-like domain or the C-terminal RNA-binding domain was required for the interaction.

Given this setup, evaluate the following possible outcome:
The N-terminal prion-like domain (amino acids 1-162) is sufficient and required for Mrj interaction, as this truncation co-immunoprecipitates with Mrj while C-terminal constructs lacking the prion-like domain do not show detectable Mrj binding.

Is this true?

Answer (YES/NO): NO